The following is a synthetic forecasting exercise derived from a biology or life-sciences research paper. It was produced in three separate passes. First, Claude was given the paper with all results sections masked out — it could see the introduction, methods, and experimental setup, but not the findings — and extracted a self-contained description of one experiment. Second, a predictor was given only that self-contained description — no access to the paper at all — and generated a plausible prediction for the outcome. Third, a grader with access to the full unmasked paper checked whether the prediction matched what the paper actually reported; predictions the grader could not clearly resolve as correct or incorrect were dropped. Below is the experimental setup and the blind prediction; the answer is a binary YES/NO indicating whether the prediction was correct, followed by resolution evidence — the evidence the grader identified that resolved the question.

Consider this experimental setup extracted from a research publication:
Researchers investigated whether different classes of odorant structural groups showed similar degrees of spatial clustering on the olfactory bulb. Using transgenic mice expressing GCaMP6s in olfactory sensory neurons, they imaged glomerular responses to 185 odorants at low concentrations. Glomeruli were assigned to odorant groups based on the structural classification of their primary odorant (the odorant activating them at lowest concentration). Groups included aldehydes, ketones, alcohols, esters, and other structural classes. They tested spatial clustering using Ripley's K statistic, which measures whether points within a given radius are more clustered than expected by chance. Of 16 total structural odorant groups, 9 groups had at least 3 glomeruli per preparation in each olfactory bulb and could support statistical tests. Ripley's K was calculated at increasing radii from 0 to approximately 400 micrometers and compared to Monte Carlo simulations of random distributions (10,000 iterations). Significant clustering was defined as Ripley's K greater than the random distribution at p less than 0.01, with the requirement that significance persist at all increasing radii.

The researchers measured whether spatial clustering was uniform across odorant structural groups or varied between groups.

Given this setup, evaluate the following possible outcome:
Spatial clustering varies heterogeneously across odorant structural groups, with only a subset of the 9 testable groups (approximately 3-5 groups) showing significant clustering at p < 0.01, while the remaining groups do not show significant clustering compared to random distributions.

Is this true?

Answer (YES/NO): NO